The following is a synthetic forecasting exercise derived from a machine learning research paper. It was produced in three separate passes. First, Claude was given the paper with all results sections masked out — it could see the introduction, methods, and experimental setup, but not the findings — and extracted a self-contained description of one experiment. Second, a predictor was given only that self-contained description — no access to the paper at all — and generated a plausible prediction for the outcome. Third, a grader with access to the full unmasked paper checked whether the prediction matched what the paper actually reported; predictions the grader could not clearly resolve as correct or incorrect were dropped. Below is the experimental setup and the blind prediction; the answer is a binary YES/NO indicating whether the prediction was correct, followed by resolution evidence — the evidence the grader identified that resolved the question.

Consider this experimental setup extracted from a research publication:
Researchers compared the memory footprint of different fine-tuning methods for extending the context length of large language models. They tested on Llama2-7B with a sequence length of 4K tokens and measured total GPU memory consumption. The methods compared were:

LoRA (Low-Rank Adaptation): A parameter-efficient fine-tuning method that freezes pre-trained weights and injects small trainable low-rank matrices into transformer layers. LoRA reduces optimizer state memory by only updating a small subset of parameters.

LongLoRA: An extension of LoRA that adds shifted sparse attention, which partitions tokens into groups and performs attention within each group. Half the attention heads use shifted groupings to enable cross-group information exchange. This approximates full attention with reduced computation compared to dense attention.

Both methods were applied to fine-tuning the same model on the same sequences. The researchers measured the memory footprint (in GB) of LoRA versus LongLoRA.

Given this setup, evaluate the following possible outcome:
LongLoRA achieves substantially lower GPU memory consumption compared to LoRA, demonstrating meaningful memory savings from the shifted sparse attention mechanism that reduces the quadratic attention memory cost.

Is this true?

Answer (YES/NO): NO